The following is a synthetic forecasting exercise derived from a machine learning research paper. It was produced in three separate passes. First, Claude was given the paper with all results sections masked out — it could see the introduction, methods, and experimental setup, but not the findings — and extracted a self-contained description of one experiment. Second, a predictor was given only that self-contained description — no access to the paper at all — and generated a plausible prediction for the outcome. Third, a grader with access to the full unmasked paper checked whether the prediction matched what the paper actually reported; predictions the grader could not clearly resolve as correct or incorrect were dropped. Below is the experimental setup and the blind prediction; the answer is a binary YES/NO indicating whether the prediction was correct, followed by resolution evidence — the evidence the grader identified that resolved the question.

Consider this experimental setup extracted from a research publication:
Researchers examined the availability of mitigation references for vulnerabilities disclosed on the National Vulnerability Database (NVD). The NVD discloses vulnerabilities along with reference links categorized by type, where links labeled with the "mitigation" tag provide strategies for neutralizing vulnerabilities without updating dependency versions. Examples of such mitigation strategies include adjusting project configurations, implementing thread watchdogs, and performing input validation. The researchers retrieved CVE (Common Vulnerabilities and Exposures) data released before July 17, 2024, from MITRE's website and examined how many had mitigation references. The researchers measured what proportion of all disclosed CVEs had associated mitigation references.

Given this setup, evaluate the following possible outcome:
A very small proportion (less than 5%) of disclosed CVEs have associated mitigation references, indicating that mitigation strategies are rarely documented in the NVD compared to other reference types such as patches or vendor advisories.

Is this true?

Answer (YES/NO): YES